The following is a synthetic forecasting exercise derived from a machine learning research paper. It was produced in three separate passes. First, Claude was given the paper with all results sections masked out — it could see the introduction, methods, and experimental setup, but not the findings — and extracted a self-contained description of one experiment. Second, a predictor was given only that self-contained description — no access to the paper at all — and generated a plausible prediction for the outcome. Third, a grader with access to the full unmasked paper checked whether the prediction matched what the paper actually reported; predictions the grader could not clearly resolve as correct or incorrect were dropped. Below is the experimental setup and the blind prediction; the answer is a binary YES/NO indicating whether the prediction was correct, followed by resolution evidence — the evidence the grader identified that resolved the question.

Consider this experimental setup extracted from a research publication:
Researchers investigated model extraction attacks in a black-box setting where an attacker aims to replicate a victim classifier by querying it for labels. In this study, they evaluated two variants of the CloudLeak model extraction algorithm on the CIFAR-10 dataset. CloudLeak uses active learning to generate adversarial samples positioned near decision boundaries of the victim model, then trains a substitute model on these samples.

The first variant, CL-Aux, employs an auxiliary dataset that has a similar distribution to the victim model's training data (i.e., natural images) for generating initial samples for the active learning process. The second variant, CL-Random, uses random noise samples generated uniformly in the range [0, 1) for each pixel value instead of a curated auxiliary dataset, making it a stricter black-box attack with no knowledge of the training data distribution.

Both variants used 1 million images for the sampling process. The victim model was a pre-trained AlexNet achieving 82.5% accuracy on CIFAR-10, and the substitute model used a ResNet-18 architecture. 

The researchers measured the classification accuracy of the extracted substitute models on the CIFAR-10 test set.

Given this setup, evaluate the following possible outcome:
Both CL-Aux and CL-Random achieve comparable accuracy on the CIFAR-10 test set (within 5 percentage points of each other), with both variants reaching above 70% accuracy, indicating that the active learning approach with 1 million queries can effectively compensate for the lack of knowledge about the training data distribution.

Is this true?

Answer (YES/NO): NO